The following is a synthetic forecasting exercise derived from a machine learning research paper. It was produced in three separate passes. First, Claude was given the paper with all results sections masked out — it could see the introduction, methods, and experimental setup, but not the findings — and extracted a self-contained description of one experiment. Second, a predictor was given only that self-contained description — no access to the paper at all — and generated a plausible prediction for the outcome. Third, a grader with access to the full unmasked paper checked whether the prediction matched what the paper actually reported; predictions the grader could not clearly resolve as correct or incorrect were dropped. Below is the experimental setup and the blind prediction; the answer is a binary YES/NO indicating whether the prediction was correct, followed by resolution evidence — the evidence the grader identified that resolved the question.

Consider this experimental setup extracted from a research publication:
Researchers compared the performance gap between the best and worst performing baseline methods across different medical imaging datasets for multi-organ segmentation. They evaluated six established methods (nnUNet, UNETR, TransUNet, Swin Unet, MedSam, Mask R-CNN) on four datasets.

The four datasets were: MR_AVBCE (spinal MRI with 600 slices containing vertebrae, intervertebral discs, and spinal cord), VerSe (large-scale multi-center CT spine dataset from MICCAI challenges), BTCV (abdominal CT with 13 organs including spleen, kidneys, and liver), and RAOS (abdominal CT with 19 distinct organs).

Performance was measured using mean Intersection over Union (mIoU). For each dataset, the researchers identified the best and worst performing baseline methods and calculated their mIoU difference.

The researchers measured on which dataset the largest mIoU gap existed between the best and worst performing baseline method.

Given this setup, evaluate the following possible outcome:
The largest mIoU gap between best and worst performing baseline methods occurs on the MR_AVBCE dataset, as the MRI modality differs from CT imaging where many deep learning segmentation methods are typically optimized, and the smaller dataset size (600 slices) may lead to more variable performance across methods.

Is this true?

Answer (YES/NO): NO